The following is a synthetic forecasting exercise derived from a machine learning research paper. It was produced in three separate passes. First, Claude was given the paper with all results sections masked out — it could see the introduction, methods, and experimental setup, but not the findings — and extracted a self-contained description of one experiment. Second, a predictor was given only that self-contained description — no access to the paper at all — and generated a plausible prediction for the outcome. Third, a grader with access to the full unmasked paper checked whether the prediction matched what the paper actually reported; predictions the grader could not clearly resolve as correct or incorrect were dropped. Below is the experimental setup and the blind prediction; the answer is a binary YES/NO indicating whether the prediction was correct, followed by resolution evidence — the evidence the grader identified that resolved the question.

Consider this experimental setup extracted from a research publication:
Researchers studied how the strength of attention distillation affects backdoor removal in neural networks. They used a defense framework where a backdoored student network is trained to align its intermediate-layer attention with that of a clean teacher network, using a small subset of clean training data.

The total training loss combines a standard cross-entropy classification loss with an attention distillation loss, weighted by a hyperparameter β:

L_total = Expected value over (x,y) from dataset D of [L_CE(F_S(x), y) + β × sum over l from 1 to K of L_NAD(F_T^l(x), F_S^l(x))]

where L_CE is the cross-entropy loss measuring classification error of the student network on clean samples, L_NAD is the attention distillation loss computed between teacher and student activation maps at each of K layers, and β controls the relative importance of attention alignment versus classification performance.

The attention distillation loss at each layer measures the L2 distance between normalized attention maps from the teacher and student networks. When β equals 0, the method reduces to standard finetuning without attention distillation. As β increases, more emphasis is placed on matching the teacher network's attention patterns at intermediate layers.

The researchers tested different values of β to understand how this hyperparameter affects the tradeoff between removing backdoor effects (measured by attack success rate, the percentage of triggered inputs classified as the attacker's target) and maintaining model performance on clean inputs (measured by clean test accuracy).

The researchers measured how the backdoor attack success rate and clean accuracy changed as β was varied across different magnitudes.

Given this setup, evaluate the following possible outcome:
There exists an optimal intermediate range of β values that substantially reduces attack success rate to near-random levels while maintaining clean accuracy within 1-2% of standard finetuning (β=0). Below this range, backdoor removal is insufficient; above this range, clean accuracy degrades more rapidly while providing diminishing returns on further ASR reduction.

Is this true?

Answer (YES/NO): NO